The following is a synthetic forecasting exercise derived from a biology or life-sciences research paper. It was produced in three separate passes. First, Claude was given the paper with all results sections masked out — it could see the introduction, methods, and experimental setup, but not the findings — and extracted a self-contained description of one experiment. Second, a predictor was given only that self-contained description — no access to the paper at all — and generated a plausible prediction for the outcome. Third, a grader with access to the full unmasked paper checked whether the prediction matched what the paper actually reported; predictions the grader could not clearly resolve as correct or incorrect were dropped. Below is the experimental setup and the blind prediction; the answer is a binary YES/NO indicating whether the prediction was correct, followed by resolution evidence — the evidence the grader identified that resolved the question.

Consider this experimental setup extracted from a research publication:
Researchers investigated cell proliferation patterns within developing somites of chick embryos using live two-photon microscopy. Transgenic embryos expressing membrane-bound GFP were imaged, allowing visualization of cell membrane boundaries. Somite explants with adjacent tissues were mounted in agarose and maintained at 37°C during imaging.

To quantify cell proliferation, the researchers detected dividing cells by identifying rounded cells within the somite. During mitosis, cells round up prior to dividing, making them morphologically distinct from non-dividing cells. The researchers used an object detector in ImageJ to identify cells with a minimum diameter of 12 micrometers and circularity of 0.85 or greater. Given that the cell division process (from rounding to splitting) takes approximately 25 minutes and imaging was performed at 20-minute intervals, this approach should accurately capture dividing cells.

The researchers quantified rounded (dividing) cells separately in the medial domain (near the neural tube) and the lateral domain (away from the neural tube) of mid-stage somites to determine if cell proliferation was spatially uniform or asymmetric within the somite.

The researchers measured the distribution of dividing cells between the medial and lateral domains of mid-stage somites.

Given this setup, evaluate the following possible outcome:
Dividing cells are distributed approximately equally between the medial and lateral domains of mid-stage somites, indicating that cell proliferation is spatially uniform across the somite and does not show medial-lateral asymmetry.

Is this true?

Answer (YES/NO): NO